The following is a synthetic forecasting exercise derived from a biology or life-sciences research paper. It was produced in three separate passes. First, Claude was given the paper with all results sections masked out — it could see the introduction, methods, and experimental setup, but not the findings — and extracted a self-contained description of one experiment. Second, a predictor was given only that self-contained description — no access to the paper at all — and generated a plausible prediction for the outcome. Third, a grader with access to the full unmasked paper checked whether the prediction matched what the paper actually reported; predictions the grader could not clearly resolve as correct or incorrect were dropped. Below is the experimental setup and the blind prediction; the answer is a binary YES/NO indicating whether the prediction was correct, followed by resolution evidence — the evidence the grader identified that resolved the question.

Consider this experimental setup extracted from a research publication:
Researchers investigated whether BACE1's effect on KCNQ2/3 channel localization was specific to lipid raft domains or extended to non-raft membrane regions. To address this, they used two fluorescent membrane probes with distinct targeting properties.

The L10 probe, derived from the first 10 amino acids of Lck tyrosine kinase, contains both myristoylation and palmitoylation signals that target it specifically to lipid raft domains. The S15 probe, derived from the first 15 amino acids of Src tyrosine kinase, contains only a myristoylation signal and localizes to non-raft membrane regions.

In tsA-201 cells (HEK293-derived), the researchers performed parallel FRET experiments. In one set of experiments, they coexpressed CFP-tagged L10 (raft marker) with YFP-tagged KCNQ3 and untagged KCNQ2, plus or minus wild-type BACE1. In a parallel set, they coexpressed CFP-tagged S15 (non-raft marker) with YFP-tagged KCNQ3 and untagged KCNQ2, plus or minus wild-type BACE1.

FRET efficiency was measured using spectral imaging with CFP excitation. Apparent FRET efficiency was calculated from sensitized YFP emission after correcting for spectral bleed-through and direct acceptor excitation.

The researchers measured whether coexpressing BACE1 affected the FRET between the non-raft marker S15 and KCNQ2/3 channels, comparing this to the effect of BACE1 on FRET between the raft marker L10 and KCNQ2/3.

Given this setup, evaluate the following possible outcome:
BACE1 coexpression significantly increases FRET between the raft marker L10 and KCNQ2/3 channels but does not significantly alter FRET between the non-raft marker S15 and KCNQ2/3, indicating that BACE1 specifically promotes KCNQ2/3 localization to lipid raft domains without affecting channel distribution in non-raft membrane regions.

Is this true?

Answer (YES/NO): YES